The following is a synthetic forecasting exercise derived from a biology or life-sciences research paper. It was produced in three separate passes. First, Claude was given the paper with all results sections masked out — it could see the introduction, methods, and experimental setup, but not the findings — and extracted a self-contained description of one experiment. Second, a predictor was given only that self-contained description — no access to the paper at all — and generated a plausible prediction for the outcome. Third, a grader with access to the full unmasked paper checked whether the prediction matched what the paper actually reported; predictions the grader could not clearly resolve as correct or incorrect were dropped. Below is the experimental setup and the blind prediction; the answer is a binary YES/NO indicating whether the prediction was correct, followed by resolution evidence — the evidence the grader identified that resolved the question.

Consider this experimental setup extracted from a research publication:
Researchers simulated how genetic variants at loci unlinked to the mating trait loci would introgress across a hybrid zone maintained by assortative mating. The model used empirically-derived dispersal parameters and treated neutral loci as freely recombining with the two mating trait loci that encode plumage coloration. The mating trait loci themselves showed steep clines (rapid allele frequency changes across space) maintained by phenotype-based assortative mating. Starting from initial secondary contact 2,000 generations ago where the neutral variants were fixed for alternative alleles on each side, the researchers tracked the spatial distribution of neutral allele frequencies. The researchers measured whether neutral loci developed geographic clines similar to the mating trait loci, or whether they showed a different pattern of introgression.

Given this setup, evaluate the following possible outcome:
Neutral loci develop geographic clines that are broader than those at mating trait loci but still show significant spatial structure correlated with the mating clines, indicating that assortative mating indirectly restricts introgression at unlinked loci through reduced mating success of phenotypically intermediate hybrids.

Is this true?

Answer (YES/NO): NO